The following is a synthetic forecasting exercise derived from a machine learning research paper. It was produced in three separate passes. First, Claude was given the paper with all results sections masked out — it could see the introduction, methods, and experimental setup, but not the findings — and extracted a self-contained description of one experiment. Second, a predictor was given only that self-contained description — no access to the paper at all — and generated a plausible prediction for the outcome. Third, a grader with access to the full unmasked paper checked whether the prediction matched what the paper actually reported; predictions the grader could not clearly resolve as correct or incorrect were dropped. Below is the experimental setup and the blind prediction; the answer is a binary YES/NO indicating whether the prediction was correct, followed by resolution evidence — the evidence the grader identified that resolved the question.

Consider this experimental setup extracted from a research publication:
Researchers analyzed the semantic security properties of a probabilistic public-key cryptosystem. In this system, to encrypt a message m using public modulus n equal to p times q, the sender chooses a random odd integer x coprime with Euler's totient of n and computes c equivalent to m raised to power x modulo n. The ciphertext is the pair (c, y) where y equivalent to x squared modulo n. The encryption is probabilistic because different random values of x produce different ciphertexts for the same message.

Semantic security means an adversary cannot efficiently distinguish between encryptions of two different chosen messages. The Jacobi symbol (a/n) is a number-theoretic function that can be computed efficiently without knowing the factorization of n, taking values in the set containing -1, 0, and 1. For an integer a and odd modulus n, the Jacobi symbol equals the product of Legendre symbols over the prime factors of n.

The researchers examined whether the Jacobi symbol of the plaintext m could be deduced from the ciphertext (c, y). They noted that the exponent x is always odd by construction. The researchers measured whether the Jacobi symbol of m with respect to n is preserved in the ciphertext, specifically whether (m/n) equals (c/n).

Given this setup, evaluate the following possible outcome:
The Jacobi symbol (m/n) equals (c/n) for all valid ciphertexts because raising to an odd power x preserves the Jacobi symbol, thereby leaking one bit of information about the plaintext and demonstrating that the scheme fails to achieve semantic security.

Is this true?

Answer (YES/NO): YES